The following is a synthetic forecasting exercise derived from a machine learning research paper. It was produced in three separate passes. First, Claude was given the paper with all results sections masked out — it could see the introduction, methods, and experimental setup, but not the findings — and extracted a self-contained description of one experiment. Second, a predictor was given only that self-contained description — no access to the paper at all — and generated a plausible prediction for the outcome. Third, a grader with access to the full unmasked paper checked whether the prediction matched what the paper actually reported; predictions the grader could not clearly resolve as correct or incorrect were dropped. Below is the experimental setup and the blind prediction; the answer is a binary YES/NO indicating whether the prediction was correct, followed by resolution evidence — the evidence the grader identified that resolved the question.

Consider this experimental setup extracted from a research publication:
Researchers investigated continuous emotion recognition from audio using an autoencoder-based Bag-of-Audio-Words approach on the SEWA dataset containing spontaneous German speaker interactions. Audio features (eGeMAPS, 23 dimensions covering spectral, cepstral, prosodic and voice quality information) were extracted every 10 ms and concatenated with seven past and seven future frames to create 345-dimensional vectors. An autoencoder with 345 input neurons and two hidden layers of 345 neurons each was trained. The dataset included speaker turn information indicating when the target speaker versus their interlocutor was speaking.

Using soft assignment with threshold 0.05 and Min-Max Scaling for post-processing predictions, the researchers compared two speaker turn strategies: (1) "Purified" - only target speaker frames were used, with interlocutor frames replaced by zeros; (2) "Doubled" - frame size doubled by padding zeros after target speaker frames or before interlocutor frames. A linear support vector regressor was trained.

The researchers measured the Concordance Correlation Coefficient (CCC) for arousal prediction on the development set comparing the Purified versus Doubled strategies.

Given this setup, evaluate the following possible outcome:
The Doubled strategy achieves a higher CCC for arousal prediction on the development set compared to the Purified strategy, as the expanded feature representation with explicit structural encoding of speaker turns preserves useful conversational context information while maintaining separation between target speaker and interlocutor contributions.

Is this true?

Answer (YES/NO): YES